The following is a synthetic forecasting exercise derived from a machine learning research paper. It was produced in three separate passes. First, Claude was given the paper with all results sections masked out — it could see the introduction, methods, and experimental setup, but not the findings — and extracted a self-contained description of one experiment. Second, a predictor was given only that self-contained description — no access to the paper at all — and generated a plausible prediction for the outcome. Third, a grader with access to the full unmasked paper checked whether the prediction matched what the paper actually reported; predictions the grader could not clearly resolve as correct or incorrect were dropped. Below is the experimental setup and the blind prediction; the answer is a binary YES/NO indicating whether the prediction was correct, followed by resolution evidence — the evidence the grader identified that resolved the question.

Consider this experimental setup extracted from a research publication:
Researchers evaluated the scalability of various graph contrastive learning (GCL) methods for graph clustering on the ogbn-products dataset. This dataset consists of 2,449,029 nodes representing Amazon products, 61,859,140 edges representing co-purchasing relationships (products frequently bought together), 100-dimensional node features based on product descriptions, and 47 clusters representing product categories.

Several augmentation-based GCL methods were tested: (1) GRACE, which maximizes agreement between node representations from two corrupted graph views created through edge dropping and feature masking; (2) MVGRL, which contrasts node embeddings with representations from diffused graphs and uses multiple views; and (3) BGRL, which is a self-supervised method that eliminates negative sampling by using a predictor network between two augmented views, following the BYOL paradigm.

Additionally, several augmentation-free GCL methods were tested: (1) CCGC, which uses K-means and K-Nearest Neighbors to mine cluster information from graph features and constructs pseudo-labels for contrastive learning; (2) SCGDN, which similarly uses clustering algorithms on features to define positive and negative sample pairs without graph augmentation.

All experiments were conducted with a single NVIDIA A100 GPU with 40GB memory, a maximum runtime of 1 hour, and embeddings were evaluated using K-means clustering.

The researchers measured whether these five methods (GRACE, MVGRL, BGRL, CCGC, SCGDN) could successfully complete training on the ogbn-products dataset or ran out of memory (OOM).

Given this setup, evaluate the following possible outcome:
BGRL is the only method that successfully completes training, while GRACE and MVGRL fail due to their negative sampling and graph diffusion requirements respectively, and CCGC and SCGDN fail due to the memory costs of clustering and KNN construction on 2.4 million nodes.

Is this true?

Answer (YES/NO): NO